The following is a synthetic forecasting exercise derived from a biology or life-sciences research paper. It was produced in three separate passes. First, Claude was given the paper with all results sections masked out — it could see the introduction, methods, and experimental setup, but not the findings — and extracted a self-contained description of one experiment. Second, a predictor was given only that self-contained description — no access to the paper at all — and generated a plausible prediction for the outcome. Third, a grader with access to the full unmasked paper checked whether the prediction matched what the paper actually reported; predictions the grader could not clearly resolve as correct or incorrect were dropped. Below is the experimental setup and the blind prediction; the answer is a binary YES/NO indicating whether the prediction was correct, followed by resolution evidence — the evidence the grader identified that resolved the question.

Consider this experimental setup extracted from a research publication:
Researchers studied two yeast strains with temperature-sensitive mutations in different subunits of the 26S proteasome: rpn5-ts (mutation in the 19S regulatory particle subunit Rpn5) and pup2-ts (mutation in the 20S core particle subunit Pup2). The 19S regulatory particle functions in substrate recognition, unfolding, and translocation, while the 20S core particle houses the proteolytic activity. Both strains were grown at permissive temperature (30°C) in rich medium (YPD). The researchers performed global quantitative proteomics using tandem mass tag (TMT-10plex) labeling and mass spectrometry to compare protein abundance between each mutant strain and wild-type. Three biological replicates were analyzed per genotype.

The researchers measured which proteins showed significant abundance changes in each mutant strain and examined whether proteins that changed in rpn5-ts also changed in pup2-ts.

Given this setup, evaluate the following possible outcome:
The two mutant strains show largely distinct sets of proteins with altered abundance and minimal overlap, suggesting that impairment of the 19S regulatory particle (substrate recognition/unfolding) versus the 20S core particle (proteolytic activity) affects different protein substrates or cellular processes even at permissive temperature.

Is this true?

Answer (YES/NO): NO